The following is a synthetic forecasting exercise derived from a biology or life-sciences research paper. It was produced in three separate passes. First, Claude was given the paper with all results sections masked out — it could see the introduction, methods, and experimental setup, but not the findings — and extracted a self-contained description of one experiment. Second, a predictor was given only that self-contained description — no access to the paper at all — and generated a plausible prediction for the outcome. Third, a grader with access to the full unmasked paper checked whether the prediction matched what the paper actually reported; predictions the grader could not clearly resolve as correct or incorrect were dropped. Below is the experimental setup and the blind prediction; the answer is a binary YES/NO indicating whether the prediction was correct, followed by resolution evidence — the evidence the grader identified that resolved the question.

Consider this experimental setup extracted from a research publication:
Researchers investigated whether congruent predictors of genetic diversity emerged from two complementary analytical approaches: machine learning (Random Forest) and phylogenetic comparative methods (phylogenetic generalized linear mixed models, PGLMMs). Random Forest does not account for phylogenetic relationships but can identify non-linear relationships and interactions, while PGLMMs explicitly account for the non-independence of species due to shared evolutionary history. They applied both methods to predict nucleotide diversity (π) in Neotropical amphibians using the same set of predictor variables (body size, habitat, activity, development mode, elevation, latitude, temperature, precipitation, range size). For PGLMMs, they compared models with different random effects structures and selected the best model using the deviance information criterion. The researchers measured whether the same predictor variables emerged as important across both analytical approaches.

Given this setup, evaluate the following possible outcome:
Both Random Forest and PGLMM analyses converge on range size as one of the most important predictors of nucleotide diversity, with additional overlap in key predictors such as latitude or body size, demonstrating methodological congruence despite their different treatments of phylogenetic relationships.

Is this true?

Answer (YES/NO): NO